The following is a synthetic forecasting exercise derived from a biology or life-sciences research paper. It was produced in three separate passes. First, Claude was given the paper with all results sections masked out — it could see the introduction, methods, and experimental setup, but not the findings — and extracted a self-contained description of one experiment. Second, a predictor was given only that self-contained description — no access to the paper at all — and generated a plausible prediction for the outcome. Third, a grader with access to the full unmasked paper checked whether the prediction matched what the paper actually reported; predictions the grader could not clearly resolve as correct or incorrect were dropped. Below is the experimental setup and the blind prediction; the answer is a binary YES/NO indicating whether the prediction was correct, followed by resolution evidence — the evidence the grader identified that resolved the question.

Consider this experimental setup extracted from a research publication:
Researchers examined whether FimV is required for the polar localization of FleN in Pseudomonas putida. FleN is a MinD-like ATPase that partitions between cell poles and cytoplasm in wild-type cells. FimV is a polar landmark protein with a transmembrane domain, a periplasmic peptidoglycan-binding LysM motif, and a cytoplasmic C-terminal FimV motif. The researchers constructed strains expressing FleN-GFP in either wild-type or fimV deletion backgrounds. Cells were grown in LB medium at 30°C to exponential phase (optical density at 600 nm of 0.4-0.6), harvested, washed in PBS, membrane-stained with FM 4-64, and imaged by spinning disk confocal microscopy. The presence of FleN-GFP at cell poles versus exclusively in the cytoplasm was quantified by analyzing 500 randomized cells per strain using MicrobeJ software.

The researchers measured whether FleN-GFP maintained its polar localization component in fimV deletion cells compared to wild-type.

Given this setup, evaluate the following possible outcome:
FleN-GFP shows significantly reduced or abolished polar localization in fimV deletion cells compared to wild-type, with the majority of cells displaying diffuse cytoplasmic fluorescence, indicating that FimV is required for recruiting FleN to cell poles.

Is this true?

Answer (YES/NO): YES